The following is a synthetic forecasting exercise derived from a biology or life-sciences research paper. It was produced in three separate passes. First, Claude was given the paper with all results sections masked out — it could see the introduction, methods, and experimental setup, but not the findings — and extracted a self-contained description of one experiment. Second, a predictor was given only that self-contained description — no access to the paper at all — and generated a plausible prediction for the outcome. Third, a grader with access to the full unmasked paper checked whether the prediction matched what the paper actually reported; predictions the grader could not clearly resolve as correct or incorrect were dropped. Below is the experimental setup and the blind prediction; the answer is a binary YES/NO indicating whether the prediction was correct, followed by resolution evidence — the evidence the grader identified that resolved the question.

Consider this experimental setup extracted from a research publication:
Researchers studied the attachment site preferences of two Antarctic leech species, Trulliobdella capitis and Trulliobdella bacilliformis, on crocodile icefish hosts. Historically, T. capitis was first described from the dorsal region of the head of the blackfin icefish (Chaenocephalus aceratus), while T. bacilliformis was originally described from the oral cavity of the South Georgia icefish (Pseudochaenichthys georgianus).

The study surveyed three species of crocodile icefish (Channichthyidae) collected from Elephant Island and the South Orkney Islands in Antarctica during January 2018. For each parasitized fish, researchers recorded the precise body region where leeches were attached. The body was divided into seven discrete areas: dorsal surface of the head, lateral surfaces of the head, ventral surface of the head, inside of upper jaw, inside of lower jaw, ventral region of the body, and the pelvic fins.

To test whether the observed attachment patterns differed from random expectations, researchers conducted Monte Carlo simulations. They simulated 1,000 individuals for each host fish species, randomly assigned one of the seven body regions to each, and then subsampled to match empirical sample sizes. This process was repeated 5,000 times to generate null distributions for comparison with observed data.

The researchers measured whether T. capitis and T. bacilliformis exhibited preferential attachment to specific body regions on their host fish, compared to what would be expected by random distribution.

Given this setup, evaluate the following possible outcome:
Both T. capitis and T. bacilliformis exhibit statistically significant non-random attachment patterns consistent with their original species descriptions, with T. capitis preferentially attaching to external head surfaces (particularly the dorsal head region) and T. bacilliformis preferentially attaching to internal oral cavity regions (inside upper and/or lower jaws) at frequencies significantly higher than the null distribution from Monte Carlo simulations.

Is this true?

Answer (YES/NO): NO